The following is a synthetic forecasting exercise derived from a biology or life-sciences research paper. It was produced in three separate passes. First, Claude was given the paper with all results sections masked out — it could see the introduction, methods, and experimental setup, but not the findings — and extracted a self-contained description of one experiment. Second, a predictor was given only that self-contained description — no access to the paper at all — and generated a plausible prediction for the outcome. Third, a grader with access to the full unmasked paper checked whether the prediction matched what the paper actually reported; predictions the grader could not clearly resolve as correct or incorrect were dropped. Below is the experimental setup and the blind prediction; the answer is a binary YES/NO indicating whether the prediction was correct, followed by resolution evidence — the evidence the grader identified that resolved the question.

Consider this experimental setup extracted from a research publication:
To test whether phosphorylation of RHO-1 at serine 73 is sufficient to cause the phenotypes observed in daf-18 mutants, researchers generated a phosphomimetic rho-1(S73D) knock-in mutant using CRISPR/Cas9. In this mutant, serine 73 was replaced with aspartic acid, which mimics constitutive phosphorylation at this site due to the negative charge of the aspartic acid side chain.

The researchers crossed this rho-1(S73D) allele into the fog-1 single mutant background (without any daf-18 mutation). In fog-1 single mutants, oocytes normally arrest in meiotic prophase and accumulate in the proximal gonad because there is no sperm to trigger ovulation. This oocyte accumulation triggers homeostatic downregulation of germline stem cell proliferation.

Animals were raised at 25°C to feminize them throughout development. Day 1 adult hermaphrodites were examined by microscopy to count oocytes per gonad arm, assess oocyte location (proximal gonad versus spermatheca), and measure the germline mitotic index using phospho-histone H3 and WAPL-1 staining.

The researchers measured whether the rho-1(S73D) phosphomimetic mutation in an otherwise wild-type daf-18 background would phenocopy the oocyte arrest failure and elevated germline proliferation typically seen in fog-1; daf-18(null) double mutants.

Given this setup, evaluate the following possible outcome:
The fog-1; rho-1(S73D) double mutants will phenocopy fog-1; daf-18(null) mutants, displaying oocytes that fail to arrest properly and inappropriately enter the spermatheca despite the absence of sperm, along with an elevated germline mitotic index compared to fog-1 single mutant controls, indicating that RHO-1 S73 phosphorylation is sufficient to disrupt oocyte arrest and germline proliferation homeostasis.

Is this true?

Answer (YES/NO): NO